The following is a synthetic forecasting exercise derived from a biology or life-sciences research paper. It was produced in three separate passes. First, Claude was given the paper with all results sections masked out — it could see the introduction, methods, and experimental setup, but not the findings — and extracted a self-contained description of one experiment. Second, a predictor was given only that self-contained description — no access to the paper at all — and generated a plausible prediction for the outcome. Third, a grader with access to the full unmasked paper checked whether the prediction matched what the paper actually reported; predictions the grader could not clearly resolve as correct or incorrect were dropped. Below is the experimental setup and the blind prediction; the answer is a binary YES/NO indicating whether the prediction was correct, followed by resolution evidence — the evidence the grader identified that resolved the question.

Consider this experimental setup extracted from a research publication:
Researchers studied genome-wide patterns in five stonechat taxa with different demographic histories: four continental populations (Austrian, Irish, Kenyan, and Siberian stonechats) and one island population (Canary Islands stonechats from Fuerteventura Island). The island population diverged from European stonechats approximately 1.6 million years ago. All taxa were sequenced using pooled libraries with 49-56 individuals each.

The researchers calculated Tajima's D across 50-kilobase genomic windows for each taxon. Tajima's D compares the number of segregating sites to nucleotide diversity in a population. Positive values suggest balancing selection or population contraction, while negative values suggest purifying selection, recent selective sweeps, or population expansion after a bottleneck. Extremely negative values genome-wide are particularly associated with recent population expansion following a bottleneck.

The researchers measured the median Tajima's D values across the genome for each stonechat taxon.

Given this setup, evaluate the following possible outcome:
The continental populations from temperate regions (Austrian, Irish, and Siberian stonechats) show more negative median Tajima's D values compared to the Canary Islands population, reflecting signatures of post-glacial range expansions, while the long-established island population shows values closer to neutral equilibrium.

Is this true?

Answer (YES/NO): NO